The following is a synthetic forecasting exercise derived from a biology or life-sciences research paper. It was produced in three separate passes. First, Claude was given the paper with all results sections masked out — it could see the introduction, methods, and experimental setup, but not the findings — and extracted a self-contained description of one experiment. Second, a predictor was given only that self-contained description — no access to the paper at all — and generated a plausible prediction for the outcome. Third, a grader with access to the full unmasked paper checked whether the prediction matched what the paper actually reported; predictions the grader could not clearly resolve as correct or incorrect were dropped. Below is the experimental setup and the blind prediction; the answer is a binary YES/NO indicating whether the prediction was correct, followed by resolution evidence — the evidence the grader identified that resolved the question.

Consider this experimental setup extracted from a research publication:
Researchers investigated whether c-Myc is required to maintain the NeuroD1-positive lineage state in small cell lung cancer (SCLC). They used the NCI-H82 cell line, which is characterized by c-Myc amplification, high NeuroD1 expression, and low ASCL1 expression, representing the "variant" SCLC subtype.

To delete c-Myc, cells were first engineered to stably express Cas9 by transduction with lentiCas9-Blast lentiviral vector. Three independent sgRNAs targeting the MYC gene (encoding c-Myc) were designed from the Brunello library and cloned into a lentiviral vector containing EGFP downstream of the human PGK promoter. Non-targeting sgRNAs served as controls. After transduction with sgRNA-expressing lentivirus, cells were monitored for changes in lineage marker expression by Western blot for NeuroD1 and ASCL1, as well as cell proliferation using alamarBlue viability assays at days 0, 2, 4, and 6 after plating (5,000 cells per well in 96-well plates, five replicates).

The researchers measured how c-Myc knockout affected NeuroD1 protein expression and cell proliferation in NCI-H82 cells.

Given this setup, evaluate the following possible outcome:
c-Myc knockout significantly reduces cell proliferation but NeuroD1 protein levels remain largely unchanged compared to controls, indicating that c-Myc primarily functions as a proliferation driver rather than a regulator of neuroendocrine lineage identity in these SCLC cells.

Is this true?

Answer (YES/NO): NO